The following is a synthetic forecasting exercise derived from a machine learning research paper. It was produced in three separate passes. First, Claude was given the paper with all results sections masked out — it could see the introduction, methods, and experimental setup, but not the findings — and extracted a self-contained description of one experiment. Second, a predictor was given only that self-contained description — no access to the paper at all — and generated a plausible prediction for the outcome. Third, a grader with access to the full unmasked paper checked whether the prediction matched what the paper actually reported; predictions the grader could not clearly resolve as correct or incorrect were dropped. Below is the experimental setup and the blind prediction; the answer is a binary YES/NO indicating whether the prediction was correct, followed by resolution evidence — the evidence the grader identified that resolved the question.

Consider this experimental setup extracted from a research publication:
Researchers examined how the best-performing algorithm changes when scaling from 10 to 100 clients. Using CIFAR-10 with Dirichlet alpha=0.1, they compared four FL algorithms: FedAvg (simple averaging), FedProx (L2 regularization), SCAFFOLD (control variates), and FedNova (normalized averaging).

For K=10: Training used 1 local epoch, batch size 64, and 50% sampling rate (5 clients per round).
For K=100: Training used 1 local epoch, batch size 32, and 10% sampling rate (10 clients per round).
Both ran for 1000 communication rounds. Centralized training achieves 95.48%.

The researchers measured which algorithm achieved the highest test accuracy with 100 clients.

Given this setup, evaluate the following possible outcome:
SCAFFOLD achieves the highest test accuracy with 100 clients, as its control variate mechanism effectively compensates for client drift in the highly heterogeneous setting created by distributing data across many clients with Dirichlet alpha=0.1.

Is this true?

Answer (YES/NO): YES